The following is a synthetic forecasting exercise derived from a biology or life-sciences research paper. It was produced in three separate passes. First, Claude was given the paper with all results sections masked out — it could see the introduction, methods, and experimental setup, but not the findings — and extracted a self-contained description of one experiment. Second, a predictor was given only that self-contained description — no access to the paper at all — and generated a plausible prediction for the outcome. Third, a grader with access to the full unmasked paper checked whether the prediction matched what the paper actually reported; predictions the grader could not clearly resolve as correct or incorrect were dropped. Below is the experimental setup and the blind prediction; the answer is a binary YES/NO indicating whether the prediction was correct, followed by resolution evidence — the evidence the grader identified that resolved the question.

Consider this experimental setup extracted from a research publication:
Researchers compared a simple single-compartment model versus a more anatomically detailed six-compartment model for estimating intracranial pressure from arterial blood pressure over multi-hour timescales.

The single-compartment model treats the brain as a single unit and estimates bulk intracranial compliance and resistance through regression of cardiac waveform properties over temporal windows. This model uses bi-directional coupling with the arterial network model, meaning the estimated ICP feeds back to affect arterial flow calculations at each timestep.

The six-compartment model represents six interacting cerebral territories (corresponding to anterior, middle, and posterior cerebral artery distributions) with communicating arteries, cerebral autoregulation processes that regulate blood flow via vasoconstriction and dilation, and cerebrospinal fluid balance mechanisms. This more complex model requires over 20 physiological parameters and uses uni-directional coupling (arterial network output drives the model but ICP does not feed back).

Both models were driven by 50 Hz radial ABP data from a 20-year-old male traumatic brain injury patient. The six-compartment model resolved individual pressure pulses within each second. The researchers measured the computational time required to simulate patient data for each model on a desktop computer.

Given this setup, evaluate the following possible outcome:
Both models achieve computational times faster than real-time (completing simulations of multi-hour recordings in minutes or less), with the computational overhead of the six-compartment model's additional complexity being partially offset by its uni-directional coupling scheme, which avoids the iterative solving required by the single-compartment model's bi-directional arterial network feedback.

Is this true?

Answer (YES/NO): NO